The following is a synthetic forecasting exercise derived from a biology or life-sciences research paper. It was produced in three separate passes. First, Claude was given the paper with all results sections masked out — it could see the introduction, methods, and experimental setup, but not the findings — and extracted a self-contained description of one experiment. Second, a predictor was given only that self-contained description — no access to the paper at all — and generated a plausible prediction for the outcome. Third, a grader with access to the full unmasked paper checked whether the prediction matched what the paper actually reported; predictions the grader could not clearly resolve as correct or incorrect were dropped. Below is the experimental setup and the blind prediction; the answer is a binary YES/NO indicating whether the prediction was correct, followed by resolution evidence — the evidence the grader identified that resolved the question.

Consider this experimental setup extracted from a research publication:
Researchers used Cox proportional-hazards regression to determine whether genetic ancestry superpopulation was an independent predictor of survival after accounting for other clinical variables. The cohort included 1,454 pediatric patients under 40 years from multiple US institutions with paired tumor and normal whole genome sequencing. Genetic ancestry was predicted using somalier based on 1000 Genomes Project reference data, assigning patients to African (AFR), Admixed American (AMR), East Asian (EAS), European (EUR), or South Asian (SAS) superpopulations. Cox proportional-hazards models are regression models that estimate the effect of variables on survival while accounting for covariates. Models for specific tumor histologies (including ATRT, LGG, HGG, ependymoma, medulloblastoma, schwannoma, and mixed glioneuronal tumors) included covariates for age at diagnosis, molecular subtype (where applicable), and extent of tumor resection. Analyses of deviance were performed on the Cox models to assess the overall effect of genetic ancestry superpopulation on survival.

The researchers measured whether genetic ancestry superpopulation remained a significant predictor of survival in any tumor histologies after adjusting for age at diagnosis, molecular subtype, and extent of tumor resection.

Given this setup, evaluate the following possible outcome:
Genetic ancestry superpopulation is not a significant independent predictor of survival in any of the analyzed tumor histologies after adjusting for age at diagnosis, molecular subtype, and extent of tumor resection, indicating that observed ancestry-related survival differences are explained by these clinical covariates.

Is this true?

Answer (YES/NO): NO